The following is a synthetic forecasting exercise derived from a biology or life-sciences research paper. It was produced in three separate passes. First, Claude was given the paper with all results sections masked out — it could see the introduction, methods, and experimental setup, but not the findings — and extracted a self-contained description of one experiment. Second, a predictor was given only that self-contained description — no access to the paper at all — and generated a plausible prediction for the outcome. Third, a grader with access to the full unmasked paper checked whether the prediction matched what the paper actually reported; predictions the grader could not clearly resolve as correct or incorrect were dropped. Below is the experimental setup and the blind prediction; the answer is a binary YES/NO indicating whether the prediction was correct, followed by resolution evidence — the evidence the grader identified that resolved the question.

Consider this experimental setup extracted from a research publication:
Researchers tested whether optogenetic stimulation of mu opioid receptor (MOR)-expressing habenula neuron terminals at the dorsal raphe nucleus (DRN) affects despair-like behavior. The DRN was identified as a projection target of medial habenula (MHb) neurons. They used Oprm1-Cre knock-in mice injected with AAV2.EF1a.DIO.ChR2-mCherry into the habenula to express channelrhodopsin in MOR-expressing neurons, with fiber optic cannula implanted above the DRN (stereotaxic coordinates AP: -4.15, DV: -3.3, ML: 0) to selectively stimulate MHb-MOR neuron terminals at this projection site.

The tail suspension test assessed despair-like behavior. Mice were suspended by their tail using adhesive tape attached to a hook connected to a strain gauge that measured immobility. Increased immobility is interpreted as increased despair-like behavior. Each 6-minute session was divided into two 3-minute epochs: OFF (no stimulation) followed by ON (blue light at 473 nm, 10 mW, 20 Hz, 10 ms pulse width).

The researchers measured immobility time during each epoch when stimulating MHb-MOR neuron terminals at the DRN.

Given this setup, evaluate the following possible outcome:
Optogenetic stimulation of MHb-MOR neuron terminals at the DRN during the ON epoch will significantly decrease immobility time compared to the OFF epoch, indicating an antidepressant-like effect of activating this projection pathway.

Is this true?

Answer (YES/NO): NO